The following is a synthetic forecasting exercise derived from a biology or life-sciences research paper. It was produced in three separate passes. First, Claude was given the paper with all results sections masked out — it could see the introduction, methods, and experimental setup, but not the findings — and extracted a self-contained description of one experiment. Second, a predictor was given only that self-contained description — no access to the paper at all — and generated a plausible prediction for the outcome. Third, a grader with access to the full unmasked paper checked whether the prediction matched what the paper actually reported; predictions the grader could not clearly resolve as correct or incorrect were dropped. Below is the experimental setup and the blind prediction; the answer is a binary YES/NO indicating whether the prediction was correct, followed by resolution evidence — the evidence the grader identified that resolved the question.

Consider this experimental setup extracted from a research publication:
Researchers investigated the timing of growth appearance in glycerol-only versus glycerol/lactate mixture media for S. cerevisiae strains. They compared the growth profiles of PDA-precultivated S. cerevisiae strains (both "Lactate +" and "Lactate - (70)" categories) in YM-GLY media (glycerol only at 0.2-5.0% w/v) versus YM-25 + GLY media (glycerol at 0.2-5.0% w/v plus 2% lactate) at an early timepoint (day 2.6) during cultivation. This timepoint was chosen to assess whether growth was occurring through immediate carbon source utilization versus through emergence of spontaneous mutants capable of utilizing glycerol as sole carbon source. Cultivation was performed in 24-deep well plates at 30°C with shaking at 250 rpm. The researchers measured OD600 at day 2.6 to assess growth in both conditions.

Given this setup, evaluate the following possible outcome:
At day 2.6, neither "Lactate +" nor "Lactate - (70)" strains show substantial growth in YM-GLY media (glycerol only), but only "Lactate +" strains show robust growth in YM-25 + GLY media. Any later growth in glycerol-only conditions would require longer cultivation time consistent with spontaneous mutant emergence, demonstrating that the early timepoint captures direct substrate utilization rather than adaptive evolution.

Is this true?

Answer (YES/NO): NO